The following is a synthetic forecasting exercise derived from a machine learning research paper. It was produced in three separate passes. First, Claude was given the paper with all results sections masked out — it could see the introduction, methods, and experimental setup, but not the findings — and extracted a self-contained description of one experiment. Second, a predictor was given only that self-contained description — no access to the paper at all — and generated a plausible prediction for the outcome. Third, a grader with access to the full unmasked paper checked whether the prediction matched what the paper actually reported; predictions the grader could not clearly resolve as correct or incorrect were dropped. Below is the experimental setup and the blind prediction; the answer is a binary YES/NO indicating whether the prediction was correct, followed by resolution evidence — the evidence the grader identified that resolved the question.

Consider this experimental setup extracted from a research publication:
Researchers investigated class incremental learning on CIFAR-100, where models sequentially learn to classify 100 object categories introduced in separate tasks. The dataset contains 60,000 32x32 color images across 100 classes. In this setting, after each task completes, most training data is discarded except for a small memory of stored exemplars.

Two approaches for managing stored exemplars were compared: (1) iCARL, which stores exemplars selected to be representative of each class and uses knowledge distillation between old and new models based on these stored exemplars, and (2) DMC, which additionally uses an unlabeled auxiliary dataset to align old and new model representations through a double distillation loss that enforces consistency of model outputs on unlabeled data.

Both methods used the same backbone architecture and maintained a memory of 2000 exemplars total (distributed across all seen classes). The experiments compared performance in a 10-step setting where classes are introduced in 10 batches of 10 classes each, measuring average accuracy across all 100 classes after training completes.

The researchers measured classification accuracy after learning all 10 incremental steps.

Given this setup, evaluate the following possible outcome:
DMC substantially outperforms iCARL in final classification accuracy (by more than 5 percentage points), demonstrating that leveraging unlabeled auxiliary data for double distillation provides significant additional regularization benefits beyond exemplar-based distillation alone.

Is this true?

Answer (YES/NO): NO